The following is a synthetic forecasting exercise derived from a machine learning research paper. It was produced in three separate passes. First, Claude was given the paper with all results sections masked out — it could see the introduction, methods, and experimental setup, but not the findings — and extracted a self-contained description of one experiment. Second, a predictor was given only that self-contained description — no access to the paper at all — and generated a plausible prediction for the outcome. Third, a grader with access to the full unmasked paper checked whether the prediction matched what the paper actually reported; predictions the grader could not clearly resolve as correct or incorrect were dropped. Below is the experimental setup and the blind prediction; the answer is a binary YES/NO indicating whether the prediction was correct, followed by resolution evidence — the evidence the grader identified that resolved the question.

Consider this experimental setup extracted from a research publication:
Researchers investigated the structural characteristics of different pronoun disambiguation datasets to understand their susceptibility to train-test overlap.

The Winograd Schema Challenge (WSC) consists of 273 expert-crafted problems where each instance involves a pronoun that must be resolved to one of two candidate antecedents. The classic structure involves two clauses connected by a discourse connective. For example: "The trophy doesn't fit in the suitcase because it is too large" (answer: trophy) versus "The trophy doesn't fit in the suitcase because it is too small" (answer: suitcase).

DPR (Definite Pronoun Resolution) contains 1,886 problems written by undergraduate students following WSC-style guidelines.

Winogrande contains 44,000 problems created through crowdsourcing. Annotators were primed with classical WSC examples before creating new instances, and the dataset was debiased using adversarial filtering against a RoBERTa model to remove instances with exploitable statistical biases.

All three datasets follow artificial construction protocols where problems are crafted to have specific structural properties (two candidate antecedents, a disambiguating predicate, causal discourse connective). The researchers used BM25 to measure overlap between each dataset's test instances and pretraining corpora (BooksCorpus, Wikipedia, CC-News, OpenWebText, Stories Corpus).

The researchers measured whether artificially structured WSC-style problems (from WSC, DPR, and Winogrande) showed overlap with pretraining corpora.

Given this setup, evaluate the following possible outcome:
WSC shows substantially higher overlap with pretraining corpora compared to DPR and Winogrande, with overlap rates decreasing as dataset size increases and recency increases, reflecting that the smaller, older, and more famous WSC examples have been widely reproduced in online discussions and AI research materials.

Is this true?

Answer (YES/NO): NO